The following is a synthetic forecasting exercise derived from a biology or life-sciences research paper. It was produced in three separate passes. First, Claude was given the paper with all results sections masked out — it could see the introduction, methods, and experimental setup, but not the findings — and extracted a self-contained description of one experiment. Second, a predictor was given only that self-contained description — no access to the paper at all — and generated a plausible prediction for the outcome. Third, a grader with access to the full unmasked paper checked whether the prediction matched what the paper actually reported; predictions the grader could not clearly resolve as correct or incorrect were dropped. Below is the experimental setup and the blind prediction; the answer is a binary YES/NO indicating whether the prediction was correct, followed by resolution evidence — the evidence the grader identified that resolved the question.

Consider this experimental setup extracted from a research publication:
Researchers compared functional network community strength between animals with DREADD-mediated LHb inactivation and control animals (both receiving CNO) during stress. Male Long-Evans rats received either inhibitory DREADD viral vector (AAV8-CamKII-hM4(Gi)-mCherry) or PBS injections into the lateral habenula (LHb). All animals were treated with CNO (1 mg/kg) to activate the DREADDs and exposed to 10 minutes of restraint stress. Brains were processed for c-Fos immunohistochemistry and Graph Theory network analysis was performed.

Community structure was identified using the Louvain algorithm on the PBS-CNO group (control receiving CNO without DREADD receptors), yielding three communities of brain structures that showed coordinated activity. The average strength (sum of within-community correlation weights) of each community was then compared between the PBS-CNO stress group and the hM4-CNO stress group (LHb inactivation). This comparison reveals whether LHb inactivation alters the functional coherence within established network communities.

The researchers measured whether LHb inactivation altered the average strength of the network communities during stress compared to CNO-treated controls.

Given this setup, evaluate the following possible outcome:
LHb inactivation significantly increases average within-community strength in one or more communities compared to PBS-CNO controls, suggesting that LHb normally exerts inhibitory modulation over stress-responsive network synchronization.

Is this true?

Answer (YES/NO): YES